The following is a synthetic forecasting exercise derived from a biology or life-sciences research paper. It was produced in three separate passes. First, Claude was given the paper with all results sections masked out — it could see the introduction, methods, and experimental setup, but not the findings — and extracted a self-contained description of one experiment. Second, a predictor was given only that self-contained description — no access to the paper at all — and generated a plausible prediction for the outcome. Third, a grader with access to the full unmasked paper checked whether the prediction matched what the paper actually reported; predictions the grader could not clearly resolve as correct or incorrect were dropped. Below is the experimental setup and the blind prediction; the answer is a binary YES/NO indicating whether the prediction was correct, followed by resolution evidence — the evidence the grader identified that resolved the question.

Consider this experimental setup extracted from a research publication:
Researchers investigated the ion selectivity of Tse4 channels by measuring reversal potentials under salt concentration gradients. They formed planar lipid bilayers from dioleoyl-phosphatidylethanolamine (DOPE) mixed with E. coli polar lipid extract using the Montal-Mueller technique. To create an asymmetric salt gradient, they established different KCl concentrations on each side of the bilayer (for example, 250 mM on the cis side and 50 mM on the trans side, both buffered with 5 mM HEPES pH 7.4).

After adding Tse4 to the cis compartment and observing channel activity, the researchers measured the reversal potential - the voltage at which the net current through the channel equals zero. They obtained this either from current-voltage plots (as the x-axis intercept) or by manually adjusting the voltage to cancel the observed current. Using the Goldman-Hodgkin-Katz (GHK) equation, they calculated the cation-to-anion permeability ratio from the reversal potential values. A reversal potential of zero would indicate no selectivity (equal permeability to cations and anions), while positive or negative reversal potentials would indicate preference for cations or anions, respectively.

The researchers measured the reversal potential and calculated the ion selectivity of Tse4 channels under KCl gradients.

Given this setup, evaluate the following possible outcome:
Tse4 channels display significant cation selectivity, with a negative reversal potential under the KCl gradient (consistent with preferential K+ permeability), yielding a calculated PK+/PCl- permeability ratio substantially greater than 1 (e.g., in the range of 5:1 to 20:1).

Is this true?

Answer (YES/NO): YES